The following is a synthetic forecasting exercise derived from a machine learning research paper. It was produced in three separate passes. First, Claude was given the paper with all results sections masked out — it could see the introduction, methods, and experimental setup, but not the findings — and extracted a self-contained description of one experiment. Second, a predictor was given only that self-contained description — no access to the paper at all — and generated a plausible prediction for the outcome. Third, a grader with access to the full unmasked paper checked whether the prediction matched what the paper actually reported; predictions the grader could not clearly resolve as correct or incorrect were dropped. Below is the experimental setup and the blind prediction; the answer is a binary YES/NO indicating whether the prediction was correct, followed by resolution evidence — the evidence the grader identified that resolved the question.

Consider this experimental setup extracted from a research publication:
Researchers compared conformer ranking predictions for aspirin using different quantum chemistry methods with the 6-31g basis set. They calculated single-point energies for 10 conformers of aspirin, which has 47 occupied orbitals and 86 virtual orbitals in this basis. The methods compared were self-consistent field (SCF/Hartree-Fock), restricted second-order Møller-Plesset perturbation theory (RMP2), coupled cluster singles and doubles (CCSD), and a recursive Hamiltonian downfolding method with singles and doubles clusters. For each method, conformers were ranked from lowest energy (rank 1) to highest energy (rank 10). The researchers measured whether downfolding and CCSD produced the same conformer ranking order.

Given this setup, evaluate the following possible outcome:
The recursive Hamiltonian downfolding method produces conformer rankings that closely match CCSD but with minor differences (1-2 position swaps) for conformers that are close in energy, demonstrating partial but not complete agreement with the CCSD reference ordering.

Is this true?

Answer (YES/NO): NO